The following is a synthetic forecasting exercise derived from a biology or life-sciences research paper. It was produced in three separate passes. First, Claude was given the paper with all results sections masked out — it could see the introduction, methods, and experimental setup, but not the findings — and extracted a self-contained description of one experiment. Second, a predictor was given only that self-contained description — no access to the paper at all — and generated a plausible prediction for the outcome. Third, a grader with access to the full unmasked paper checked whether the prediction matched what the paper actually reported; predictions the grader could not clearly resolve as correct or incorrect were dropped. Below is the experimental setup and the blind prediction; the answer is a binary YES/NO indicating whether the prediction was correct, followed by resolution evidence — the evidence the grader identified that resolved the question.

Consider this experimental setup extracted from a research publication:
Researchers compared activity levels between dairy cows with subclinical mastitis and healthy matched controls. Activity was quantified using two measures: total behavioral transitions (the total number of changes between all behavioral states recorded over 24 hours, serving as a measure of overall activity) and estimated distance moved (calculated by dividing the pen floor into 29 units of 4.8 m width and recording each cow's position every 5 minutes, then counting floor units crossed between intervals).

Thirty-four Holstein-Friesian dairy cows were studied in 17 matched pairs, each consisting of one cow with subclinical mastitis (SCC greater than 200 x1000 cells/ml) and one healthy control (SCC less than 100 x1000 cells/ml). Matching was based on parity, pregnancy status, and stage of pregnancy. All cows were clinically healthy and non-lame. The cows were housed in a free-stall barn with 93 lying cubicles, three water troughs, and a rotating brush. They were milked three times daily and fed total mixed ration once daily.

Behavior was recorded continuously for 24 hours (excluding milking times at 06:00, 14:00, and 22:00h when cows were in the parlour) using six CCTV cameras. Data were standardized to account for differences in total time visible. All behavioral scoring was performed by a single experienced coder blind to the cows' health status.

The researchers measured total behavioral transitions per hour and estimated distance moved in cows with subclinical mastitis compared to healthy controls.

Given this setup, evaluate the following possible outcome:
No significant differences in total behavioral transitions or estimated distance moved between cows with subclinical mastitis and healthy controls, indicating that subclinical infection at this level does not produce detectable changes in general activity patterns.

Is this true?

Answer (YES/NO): NO